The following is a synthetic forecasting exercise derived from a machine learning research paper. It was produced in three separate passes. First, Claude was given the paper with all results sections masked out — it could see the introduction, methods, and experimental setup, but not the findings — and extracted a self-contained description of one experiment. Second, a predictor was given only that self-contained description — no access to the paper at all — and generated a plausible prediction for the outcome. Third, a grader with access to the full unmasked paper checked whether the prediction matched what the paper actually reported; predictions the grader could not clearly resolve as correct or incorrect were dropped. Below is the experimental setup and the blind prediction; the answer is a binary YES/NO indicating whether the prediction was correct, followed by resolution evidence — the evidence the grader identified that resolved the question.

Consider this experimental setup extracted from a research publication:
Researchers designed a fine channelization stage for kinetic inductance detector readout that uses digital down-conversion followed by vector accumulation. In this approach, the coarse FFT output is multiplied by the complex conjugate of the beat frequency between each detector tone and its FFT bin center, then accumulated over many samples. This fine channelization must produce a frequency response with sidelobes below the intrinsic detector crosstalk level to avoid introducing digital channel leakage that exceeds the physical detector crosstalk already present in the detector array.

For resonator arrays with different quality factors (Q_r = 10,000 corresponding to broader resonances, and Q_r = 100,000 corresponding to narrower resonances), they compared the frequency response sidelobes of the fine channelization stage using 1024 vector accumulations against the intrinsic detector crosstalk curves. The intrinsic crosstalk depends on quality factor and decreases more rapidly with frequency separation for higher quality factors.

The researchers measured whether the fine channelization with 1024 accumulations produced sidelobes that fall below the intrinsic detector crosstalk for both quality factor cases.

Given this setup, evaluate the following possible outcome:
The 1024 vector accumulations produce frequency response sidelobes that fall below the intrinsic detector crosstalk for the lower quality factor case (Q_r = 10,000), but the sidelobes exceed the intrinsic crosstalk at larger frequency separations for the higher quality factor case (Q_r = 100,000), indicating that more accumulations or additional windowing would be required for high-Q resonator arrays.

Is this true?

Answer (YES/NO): NO